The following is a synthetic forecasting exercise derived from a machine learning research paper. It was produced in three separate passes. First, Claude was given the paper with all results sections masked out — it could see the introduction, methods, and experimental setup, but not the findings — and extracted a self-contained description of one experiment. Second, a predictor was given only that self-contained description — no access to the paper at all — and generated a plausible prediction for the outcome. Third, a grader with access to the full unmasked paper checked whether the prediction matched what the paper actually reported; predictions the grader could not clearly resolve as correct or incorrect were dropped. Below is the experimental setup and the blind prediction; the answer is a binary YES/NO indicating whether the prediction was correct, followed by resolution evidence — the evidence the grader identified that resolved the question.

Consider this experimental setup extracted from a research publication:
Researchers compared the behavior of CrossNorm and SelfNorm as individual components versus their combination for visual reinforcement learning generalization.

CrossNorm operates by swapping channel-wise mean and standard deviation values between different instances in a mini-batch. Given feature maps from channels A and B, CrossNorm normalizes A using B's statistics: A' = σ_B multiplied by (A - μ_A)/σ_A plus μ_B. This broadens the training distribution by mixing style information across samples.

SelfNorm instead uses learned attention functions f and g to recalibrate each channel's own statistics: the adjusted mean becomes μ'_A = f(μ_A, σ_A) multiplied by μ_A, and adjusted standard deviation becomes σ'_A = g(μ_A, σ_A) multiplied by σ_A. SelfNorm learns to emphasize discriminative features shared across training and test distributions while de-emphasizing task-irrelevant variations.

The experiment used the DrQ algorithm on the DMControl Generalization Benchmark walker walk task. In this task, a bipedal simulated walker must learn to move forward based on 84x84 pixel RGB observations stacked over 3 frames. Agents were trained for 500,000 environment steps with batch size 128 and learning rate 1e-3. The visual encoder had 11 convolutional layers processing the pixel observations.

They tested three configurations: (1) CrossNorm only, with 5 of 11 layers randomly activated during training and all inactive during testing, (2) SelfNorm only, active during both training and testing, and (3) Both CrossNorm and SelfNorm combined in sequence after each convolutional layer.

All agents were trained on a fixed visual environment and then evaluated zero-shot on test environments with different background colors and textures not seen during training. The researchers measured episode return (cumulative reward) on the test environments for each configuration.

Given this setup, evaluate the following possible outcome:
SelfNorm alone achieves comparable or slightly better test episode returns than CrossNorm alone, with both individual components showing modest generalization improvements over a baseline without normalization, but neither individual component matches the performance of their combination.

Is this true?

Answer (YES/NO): NO